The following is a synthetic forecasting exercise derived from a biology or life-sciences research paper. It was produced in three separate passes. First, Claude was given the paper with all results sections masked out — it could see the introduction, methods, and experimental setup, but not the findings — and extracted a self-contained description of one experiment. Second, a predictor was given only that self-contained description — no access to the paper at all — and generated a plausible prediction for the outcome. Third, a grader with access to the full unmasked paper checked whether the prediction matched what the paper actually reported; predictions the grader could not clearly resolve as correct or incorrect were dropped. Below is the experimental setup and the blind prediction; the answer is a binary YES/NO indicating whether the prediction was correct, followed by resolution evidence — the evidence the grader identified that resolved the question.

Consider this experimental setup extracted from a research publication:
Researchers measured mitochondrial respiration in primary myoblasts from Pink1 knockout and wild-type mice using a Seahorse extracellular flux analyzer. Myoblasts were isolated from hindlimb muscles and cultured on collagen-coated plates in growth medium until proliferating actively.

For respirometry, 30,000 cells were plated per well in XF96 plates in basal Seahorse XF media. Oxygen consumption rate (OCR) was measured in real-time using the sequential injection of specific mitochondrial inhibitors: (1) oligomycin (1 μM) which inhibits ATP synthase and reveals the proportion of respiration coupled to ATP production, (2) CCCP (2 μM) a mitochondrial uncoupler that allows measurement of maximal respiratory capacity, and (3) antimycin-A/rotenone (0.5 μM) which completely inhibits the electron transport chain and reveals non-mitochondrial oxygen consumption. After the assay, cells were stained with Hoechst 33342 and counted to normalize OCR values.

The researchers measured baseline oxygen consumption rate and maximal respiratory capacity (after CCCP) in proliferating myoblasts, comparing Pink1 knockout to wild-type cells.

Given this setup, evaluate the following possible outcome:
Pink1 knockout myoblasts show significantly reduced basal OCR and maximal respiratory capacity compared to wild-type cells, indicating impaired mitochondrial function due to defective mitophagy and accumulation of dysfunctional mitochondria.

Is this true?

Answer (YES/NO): YES